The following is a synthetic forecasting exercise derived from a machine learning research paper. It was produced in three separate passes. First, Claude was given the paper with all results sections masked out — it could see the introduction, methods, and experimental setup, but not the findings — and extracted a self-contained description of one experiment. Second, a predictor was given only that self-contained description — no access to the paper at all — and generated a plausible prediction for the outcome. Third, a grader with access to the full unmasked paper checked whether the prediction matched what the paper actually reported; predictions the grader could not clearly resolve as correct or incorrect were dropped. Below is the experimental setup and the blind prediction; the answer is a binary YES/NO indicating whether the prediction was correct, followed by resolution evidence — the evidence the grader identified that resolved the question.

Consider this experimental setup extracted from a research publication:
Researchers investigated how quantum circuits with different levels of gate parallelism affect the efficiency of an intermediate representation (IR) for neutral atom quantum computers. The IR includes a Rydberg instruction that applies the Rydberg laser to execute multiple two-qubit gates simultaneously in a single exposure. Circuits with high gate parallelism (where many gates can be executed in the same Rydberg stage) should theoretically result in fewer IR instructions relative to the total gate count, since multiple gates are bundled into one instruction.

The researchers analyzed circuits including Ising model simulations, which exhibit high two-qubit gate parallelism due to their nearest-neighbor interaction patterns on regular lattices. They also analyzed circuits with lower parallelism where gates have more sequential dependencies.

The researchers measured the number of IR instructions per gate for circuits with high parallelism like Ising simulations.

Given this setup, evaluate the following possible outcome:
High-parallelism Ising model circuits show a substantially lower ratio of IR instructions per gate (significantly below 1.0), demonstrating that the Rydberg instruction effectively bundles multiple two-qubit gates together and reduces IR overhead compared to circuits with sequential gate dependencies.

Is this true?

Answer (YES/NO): YES